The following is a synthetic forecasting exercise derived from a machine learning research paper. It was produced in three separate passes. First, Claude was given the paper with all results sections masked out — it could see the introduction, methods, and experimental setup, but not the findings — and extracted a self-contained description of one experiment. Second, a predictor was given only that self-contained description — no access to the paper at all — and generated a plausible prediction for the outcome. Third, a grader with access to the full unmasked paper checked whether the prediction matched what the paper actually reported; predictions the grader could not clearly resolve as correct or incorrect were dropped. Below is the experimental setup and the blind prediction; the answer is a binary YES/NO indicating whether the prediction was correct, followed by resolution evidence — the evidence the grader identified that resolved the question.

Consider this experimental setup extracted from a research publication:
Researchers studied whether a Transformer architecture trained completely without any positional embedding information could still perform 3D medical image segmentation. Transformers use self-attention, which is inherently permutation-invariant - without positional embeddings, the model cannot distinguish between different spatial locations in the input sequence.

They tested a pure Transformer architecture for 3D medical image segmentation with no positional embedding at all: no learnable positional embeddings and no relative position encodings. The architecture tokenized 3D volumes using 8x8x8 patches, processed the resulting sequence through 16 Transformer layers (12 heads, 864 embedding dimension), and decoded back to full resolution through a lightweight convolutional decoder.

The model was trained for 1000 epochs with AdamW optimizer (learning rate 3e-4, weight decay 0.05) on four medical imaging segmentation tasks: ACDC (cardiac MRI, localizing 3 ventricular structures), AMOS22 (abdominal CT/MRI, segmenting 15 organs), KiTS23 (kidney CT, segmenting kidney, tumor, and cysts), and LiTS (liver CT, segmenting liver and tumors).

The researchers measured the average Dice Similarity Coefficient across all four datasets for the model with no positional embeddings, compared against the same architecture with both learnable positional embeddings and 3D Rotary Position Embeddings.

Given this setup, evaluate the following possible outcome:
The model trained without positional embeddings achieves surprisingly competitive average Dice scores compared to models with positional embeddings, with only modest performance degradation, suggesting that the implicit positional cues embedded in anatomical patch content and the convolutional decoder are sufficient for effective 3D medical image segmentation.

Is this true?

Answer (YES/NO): NO